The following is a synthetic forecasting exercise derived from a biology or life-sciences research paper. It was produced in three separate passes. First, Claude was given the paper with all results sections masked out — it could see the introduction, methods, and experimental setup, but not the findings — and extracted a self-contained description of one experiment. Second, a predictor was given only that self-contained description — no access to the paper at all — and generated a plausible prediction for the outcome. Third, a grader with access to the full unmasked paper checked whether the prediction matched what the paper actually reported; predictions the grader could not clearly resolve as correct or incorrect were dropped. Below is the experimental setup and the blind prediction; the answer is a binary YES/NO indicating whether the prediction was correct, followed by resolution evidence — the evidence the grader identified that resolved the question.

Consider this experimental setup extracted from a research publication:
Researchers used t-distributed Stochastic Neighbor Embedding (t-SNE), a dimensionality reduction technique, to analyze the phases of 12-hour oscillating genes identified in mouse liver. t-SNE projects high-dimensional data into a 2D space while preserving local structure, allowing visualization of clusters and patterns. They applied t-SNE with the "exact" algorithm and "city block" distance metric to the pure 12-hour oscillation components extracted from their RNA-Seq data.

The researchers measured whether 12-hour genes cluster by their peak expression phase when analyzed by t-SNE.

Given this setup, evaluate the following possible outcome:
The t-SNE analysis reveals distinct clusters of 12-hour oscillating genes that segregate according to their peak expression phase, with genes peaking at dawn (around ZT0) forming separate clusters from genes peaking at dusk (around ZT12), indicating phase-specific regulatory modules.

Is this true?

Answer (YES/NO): NO